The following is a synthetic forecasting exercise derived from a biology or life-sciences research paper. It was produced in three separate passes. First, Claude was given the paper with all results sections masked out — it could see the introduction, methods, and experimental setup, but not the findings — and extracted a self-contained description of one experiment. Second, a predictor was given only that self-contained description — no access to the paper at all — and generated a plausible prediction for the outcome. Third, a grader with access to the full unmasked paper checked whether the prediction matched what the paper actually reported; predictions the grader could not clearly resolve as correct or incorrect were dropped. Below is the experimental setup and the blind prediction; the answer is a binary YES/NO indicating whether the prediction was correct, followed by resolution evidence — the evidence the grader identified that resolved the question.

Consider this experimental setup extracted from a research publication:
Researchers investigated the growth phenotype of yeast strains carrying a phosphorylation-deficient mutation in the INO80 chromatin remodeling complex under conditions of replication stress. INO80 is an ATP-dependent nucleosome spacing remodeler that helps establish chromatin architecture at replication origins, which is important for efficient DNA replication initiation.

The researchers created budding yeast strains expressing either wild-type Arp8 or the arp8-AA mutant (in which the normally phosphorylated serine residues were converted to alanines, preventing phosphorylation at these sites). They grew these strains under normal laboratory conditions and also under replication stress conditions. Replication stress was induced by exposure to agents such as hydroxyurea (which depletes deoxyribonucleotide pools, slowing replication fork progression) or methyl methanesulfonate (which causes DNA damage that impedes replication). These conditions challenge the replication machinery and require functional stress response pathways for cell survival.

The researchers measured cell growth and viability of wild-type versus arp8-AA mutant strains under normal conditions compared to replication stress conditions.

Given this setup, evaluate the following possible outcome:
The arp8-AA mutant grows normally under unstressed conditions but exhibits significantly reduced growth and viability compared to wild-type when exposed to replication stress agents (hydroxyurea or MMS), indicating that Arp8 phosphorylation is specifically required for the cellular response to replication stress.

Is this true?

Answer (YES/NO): NO